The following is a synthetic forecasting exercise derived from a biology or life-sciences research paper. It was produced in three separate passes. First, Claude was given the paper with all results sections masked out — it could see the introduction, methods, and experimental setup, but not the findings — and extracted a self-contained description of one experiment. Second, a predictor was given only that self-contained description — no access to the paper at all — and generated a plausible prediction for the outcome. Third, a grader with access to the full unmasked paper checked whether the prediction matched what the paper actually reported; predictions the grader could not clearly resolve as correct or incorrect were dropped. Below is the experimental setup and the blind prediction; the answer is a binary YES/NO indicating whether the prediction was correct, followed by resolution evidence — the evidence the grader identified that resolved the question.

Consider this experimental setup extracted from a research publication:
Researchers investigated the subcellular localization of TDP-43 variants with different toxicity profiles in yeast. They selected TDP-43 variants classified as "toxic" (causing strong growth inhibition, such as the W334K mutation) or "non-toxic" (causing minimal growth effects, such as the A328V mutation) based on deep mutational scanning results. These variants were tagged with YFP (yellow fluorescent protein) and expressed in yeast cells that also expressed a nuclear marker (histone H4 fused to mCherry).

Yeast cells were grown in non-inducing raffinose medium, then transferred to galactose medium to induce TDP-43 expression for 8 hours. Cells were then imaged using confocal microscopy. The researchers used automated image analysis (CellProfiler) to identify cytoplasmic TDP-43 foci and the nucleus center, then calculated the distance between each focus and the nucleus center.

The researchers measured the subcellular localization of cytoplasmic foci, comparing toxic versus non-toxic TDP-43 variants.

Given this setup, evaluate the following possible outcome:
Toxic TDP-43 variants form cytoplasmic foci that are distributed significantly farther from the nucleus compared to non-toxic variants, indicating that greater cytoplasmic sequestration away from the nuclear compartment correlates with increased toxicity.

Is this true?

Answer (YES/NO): NO